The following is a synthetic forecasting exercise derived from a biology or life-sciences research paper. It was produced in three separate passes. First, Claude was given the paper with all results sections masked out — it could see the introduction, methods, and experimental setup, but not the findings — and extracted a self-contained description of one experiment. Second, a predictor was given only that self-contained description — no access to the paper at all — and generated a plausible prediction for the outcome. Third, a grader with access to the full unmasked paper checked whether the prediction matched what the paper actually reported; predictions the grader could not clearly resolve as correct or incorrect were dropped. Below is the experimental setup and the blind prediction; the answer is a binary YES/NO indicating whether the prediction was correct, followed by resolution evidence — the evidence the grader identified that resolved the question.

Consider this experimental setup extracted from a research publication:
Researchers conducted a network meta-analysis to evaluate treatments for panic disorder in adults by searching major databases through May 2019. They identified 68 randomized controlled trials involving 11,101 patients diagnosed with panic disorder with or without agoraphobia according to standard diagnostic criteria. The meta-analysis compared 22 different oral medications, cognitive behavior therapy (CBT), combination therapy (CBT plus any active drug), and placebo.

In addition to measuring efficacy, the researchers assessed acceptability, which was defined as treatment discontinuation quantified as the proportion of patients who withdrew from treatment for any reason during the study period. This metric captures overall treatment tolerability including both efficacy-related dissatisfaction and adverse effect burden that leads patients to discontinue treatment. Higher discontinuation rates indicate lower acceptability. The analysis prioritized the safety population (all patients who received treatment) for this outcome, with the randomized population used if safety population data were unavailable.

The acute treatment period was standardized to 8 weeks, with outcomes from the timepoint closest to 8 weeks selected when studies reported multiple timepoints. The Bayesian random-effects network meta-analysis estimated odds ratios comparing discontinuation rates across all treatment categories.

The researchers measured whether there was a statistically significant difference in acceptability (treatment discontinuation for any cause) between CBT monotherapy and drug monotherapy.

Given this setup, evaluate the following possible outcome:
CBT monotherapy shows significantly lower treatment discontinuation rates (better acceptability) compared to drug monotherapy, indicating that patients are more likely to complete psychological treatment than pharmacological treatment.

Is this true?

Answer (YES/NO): NO